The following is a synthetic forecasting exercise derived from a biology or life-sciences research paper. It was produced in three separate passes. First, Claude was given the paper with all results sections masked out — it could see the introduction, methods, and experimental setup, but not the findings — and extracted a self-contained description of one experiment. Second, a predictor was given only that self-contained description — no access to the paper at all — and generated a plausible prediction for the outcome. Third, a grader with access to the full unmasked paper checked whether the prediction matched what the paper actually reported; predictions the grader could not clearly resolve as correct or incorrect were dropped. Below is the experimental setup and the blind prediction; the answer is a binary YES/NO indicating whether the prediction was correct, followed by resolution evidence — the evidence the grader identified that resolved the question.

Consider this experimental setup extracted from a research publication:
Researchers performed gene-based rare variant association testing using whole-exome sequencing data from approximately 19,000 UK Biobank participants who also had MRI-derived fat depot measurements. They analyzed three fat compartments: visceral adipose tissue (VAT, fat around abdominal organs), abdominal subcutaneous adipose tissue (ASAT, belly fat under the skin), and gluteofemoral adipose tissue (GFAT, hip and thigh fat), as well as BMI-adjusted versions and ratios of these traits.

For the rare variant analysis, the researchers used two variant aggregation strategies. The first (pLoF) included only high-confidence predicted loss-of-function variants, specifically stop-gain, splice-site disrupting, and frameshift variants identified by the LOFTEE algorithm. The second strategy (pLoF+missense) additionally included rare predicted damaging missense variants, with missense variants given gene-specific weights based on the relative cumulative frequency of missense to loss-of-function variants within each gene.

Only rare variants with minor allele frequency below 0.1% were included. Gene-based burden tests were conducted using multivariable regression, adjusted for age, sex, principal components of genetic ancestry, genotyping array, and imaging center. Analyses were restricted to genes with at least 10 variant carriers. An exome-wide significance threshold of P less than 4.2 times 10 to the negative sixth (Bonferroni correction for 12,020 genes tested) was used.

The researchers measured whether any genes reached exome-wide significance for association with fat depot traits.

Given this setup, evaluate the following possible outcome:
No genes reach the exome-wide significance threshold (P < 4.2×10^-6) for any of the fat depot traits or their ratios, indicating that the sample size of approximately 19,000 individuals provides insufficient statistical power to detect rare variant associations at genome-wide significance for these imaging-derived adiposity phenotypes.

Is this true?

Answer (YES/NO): NO